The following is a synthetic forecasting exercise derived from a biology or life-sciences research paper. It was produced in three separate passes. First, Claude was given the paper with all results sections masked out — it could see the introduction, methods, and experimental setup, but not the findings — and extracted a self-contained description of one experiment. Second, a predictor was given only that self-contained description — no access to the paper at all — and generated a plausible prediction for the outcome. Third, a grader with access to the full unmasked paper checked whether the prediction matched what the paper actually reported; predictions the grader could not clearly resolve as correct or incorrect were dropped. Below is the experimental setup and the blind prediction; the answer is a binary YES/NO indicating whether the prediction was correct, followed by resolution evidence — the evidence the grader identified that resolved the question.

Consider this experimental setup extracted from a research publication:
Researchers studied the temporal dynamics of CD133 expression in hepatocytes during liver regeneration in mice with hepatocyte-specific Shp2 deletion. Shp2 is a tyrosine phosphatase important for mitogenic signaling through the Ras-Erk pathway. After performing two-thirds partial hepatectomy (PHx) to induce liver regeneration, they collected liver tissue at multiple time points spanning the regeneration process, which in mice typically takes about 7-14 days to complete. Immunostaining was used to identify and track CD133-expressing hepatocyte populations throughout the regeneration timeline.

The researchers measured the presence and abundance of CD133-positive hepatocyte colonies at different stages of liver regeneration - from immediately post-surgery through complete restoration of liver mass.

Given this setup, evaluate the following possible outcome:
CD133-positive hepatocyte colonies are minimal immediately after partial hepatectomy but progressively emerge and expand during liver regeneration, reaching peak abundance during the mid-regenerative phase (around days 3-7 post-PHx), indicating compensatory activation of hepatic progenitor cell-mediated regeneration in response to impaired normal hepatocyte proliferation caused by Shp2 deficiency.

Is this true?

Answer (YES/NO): NO